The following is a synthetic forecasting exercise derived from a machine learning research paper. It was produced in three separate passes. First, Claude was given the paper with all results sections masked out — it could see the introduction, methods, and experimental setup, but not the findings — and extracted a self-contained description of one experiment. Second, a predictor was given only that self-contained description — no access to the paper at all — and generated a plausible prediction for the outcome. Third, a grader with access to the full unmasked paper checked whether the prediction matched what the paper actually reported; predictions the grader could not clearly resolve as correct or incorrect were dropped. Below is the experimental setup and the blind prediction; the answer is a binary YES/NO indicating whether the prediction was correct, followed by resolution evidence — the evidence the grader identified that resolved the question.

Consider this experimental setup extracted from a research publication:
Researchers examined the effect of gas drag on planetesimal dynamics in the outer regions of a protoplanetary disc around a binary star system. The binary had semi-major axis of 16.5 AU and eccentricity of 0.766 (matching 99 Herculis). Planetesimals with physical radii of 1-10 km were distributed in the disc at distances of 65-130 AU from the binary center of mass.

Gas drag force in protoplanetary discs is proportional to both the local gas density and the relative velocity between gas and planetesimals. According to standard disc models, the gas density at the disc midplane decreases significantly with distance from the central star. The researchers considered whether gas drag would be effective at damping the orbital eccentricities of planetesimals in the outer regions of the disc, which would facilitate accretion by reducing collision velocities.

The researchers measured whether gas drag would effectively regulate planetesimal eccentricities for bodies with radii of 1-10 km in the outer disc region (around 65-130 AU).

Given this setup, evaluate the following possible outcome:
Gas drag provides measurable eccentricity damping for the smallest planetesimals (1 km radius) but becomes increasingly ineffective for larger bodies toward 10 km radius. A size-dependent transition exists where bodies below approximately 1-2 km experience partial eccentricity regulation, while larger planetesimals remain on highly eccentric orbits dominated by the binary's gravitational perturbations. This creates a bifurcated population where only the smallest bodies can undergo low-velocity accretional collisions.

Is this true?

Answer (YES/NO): NO